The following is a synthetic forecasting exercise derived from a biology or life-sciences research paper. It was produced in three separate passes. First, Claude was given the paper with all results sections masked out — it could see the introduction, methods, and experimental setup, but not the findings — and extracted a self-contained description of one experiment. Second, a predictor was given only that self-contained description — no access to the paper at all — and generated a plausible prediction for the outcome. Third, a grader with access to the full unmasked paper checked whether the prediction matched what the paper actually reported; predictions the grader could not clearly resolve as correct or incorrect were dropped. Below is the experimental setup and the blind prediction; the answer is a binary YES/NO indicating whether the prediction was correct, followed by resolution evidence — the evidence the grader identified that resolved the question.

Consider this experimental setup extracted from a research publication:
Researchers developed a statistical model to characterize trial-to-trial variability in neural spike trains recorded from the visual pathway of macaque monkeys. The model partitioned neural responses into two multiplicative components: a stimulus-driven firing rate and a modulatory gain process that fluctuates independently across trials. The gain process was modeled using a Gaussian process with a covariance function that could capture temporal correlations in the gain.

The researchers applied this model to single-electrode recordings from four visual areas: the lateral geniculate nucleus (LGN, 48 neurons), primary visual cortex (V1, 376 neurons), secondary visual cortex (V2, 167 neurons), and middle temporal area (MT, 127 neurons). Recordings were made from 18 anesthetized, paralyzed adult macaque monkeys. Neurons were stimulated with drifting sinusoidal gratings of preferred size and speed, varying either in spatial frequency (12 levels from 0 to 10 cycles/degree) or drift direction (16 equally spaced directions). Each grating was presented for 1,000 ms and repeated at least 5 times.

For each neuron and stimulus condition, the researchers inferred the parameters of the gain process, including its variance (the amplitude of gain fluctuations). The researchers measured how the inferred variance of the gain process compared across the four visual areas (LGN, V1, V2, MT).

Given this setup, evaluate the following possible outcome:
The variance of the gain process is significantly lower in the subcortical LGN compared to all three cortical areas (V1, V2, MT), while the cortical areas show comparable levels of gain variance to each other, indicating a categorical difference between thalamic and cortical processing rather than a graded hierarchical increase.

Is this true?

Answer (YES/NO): NO